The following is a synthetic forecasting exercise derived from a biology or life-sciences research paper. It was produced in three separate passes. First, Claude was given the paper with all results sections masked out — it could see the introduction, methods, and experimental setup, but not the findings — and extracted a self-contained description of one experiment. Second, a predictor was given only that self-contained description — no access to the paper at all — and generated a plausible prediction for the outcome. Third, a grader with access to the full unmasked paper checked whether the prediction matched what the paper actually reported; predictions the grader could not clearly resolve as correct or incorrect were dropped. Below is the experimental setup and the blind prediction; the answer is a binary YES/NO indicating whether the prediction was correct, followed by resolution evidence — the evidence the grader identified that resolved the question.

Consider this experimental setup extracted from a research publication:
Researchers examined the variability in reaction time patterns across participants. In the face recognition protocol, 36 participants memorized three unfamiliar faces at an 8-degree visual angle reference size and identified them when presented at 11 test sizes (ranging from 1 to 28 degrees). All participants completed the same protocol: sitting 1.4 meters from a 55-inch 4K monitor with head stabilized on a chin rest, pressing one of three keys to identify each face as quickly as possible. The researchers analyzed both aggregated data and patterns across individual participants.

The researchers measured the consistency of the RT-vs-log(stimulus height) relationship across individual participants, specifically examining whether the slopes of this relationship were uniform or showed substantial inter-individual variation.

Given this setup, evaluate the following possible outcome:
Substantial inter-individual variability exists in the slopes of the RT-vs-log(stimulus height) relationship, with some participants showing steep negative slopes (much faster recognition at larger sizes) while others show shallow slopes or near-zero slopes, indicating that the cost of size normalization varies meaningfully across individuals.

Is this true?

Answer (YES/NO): NO